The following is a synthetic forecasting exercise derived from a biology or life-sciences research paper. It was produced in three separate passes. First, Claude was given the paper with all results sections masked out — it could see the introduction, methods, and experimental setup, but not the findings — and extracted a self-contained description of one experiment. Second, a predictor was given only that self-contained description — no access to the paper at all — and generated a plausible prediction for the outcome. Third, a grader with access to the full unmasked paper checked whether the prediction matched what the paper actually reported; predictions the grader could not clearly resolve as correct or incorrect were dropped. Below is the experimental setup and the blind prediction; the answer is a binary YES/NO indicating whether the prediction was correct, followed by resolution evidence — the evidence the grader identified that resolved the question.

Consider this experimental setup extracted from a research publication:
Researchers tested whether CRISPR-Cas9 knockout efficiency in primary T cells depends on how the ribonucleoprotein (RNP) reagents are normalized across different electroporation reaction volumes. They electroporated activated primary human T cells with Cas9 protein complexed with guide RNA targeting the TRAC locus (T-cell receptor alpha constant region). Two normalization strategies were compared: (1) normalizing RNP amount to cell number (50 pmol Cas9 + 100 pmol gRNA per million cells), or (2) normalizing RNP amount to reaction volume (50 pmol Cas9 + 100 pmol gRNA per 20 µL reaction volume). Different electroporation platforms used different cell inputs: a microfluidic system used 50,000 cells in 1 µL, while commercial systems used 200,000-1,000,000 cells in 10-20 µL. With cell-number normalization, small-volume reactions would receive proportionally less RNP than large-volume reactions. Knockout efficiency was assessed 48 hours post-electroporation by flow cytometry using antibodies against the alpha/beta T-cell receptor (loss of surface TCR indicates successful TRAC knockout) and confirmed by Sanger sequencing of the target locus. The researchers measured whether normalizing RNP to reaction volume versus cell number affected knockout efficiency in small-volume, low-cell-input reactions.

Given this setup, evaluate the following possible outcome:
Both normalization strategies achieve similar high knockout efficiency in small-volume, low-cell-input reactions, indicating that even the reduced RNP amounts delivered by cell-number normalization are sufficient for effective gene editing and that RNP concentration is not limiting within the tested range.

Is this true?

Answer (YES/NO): NO